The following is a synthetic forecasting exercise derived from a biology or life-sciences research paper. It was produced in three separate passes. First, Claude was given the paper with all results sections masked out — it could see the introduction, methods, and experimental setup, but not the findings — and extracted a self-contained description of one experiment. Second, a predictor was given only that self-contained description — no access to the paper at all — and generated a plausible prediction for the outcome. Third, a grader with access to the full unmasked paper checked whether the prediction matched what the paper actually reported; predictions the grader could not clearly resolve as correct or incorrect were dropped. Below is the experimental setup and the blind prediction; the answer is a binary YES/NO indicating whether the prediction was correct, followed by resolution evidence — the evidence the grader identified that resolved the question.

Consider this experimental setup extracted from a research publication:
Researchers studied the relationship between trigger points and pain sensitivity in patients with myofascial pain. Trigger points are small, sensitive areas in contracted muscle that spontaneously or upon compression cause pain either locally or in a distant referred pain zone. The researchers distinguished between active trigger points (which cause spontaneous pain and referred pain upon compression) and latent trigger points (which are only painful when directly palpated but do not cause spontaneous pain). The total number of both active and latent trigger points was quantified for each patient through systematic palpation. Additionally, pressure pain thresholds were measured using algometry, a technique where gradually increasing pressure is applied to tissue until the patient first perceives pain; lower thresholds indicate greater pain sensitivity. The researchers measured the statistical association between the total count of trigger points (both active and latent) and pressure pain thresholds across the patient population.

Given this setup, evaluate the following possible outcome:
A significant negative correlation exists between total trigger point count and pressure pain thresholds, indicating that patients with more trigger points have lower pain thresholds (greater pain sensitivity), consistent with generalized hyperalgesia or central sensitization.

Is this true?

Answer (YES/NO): YES